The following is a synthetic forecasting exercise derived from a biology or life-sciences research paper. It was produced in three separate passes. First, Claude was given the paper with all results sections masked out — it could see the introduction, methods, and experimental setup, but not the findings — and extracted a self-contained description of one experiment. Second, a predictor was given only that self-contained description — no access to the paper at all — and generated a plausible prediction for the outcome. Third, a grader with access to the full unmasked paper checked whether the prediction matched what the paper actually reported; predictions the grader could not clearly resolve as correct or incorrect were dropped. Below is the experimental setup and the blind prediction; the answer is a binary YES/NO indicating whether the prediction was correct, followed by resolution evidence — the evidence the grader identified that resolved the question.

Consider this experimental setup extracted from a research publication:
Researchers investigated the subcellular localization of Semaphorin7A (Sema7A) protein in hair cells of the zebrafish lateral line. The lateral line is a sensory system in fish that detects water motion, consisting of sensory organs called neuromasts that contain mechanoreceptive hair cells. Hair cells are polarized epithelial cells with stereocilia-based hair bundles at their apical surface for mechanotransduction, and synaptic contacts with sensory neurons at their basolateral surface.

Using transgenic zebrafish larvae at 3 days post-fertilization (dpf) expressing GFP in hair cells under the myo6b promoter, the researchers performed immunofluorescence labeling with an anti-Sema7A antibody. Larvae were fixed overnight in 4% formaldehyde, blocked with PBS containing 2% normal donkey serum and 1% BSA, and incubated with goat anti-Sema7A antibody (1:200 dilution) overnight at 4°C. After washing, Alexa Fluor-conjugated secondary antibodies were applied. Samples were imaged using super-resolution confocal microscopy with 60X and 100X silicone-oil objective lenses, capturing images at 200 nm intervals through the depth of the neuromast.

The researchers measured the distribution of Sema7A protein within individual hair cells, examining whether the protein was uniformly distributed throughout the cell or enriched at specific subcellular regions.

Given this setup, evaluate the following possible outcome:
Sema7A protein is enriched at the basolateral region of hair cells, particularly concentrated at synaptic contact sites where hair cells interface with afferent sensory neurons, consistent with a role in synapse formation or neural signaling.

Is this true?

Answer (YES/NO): YES